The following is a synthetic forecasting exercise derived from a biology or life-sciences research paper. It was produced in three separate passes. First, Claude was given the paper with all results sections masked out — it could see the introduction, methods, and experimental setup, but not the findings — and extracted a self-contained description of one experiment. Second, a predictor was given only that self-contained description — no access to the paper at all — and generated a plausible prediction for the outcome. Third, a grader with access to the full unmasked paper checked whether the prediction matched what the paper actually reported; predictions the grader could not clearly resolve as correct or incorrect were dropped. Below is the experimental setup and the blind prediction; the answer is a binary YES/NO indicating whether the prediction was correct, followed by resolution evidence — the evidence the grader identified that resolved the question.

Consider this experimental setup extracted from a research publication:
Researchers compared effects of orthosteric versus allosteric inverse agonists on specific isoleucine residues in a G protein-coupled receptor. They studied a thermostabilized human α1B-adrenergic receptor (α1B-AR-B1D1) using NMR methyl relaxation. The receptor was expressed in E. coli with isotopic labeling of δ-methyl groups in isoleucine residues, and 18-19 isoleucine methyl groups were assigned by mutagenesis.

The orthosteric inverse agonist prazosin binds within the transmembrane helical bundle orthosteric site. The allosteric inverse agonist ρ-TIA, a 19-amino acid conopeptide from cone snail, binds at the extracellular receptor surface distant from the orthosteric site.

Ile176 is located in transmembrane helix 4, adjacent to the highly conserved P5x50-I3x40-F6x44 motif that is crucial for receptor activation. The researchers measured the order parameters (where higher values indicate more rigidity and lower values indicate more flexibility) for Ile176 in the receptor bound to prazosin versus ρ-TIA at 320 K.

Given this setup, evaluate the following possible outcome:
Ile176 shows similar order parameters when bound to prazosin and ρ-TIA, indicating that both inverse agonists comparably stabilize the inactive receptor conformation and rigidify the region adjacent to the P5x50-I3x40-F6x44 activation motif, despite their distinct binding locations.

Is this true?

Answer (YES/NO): NO